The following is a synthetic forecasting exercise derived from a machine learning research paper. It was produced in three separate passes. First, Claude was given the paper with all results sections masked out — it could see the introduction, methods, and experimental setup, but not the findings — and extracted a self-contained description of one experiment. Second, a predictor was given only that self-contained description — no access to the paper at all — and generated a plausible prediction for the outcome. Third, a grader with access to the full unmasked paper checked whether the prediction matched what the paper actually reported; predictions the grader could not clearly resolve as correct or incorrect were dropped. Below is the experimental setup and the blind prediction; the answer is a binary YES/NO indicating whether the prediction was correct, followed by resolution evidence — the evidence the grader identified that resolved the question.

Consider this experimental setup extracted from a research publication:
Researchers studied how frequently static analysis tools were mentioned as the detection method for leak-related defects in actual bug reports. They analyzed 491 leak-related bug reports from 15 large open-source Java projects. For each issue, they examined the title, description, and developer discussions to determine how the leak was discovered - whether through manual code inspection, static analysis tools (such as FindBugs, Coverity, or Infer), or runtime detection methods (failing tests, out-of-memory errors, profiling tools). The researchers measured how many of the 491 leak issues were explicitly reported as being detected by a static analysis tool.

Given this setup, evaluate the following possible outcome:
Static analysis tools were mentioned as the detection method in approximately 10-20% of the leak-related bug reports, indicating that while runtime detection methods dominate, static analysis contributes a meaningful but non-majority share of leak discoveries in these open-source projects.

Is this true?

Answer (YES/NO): NO